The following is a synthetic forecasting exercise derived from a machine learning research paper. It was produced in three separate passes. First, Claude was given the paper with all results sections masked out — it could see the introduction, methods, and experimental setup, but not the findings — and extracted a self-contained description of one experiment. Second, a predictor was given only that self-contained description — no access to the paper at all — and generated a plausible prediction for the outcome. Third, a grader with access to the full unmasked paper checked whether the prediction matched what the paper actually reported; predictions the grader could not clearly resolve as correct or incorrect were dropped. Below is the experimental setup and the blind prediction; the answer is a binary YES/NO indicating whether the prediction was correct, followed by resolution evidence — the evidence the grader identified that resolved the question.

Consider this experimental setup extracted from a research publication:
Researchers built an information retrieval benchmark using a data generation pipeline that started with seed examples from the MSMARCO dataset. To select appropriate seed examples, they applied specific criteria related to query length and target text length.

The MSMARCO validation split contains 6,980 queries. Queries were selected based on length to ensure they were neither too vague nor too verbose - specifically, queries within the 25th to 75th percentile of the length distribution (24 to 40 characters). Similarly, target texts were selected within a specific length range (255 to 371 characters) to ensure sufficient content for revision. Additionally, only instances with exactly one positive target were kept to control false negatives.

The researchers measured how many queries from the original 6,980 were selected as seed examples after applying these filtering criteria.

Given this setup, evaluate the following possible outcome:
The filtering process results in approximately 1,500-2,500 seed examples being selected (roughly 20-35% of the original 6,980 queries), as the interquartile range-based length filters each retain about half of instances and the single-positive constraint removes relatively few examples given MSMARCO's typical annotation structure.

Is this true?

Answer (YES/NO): YES